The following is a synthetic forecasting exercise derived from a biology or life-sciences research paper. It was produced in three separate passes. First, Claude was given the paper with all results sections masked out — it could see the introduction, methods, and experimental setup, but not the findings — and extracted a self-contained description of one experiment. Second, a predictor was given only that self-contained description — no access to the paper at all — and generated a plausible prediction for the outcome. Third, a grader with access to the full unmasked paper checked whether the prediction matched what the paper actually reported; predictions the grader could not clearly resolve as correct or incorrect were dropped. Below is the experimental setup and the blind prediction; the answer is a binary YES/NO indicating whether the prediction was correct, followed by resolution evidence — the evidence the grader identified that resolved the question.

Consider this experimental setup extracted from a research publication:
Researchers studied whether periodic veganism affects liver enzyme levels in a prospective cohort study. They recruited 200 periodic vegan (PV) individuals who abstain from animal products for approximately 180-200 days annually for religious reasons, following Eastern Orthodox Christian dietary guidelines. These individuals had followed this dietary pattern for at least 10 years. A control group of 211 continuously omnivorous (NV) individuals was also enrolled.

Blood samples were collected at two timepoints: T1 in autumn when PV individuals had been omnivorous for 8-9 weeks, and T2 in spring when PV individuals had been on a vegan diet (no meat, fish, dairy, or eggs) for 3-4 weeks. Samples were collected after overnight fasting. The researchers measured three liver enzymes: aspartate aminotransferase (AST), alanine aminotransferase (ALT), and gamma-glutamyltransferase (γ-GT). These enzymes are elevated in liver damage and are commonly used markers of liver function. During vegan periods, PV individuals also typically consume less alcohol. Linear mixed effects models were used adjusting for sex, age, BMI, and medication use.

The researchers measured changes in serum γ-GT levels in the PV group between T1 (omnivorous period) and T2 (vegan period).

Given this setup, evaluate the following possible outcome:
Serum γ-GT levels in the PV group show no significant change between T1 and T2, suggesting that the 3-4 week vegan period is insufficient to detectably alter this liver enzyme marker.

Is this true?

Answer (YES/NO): NO